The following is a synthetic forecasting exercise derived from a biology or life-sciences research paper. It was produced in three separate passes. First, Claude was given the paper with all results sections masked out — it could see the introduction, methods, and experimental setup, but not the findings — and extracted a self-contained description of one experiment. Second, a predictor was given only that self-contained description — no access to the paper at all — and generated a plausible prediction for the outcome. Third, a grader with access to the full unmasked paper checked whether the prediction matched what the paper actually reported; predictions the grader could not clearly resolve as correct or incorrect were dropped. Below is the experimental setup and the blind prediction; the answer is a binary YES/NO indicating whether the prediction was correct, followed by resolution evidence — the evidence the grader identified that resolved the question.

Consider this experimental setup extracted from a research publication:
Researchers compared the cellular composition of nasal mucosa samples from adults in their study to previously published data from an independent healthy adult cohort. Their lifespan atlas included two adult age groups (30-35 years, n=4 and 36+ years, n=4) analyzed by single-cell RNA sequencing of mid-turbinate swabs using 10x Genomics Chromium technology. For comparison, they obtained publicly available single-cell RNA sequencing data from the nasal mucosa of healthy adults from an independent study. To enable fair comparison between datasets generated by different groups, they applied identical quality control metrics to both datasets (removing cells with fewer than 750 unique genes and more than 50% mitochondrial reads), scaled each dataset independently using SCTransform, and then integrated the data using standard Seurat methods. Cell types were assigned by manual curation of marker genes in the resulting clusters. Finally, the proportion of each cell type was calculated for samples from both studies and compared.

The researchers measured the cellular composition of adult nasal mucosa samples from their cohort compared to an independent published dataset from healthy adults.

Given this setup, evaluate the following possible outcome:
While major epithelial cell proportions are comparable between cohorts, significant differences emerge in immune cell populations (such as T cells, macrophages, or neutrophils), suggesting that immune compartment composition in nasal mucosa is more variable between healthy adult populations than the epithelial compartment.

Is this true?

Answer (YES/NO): NO